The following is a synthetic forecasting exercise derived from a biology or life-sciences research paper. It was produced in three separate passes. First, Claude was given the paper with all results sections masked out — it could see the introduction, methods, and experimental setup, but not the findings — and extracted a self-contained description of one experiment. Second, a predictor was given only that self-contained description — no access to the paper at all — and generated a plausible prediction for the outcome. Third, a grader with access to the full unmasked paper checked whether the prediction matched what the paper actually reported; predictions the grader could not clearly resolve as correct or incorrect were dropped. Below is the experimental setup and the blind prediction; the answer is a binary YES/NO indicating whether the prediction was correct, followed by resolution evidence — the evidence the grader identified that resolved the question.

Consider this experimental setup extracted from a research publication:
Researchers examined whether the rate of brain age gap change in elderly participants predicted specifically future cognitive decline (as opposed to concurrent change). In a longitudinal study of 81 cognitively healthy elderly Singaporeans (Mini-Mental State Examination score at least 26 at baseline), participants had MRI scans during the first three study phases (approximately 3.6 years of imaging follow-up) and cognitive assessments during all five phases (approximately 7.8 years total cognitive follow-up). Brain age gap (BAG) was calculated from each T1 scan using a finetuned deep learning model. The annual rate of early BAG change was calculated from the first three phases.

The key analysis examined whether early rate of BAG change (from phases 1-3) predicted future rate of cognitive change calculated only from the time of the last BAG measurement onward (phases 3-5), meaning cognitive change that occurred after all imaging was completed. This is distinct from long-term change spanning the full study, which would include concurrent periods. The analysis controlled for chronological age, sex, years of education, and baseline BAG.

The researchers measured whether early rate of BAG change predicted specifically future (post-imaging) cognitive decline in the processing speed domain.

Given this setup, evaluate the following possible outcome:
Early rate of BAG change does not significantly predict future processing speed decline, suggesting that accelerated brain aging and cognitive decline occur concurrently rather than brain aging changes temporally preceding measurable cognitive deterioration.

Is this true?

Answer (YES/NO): YES